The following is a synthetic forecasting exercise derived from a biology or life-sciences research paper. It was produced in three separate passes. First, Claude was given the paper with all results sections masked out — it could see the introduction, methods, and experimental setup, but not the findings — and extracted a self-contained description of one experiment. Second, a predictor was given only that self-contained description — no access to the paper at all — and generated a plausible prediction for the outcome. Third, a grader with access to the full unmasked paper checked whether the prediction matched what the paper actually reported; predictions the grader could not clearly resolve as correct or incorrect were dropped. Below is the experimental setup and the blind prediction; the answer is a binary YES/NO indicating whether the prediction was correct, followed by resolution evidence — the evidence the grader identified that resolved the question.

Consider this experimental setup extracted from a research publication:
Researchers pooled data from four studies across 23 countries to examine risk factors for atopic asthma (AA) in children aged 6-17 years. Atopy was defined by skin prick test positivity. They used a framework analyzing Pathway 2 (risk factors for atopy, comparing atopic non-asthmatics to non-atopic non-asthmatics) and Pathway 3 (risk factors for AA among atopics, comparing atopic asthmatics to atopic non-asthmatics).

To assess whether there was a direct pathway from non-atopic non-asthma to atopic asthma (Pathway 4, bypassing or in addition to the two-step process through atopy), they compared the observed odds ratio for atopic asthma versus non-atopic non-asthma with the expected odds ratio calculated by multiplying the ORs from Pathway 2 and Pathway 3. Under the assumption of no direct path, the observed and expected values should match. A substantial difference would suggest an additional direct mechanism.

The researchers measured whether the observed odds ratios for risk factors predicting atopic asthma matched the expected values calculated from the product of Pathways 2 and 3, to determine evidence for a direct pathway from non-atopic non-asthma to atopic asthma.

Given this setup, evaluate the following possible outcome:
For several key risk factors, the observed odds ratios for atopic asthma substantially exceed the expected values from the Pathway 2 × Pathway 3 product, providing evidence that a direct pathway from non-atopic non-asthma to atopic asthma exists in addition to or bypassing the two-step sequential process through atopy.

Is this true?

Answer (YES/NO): NO